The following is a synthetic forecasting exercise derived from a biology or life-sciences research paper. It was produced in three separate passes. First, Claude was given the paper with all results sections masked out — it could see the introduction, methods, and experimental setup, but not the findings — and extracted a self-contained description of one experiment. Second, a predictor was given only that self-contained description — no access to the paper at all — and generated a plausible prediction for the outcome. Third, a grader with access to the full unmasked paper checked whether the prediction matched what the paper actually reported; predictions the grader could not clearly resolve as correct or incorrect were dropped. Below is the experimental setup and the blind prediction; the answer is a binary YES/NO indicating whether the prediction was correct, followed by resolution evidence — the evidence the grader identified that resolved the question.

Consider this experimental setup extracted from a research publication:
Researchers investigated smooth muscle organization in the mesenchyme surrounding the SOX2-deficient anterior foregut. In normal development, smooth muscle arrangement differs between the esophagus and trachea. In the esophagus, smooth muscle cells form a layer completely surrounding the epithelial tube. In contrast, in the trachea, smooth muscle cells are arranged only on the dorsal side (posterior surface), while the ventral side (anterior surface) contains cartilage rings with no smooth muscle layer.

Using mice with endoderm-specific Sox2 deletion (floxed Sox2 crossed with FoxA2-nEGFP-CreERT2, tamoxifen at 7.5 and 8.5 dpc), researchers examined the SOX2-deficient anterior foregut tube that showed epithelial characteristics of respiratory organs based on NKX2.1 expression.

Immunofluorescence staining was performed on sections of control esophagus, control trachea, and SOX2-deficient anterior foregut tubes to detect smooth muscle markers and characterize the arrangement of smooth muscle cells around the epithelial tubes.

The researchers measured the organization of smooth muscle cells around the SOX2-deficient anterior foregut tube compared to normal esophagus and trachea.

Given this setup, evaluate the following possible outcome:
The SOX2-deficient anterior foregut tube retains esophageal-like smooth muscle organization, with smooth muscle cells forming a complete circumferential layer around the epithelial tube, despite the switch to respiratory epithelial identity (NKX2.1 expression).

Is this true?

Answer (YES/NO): NO